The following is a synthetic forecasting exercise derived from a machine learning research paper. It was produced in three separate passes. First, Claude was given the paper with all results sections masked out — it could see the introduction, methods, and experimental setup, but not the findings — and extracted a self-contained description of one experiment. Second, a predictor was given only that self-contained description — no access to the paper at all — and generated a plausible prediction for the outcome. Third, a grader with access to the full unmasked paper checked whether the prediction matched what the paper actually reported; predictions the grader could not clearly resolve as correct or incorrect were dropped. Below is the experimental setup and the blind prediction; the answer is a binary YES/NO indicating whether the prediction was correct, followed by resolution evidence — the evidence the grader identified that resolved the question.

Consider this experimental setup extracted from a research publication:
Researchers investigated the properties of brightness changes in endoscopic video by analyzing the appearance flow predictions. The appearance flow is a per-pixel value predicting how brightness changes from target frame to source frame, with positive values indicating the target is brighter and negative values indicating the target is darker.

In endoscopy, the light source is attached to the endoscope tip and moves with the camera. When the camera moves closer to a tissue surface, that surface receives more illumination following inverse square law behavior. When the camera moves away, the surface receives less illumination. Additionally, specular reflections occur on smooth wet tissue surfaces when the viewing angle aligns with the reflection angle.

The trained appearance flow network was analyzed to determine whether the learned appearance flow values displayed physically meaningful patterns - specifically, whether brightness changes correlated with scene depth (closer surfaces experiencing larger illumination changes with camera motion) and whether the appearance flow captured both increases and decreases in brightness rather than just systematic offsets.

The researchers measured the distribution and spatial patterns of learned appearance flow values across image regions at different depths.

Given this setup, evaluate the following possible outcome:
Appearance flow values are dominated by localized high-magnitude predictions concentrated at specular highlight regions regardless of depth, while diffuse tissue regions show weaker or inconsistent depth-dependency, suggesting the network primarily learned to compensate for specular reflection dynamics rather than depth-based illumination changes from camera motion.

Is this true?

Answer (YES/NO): NO